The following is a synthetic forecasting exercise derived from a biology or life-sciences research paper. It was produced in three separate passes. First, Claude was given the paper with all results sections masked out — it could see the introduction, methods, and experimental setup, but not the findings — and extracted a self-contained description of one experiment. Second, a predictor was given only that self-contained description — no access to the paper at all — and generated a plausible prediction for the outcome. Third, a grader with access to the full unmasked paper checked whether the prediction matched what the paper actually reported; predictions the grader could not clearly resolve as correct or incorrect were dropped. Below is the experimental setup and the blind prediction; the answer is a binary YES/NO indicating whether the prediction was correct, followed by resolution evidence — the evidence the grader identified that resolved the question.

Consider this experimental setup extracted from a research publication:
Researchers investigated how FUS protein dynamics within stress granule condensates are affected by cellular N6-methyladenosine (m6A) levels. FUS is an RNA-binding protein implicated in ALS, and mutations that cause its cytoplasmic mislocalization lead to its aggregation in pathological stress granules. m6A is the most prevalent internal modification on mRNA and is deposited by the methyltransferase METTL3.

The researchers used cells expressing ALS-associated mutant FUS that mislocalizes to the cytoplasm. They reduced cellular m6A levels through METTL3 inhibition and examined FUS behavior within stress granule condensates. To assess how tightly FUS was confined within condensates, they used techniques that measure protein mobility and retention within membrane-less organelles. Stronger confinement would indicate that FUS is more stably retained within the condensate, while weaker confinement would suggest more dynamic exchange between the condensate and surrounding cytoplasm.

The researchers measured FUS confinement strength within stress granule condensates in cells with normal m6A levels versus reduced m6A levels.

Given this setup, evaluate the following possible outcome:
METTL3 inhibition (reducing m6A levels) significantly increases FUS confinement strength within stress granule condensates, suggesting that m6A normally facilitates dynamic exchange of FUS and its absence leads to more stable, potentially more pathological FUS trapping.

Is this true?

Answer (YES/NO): NO